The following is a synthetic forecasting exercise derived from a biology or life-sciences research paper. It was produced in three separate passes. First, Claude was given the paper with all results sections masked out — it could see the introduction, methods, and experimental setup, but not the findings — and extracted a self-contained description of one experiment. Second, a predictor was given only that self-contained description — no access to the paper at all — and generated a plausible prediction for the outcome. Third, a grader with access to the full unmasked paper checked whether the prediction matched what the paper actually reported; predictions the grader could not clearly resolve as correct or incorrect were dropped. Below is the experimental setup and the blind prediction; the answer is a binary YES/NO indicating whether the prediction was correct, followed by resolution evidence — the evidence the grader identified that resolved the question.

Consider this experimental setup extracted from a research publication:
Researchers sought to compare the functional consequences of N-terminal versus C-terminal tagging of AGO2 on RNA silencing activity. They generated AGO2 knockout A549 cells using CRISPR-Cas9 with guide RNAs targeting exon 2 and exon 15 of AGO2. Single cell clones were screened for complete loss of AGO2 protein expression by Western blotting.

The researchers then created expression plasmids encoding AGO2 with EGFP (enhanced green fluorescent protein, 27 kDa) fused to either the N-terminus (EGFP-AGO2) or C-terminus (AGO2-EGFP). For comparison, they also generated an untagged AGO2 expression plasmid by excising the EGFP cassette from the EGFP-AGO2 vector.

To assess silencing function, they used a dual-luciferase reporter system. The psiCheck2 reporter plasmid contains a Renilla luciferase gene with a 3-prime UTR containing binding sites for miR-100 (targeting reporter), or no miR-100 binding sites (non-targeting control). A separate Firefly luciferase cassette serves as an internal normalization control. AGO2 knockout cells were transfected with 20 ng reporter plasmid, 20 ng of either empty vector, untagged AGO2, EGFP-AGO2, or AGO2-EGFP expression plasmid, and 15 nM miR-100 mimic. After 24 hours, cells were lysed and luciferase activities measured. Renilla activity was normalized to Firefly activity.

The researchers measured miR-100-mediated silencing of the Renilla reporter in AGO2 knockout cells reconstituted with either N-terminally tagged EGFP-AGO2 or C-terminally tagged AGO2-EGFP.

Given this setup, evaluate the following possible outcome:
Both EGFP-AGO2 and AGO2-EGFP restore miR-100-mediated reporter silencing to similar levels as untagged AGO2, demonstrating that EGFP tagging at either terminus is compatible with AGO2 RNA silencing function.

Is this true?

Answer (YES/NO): NO